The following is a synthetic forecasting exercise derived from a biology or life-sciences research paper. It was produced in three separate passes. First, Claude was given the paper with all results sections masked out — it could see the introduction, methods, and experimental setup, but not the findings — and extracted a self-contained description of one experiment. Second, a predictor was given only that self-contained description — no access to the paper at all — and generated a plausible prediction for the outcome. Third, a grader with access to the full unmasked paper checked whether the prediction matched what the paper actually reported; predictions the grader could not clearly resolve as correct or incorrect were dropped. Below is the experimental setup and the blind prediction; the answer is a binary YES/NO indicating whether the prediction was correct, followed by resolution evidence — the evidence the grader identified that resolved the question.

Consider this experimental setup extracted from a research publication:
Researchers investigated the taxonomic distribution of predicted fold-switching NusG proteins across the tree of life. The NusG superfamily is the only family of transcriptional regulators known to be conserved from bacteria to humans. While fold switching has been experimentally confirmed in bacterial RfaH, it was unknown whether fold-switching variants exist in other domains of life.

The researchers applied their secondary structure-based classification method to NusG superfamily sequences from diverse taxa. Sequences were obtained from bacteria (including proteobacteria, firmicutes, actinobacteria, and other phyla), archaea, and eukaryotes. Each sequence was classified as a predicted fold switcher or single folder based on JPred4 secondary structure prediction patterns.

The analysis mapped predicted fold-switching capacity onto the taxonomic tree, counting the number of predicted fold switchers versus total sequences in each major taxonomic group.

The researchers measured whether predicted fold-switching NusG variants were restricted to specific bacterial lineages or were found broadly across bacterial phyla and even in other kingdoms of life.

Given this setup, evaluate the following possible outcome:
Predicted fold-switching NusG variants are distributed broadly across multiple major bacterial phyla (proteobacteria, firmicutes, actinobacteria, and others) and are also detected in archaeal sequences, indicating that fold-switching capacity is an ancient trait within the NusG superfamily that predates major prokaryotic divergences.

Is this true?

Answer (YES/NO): NO